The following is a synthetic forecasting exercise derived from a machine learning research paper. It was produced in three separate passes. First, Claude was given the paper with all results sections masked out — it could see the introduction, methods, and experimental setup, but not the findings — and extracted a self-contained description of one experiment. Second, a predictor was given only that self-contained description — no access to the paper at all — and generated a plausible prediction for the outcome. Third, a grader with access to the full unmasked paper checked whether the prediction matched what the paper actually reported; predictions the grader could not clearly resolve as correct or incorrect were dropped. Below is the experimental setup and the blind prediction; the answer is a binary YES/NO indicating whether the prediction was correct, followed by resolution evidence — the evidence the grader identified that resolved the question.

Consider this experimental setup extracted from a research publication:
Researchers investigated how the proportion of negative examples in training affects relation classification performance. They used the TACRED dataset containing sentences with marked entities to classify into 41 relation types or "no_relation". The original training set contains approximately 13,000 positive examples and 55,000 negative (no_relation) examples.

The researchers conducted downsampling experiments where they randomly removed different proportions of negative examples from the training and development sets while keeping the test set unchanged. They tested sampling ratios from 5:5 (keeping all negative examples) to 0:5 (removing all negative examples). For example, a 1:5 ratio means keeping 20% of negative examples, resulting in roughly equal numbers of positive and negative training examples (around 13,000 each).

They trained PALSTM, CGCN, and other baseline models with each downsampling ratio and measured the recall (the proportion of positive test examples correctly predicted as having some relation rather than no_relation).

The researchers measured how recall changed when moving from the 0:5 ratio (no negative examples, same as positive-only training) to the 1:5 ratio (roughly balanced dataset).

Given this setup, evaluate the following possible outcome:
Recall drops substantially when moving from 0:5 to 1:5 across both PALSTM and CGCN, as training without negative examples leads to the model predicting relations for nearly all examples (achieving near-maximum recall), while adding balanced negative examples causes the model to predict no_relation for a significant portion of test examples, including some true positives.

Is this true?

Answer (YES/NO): YES